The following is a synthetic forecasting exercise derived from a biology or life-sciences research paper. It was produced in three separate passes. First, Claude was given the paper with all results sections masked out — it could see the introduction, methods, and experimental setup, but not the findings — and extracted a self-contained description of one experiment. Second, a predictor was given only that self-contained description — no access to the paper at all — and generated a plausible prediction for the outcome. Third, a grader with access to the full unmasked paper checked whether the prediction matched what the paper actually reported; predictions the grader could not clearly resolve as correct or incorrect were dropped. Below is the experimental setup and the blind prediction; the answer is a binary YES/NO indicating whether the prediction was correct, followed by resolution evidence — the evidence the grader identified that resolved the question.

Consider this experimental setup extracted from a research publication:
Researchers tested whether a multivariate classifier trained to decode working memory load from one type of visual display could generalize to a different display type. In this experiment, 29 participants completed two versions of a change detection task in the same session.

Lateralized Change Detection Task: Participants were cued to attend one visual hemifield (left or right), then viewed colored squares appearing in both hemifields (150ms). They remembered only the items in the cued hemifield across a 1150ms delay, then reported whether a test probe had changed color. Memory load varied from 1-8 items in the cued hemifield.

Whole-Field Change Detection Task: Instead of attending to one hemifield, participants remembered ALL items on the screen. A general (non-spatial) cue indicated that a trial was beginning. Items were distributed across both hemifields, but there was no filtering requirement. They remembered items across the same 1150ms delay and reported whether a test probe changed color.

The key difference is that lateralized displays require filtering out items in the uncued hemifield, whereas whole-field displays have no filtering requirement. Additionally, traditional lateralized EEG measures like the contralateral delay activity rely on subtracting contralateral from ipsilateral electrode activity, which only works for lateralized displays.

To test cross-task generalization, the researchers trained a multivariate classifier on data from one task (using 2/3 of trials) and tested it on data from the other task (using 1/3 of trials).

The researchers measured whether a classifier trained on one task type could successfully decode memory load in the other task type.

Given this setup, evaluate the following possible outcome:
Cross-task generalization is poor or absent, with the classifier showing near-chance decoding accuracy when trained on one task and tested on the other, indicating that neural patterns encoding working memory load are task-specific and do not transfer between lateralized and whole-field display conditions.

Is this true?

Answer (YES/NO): NO